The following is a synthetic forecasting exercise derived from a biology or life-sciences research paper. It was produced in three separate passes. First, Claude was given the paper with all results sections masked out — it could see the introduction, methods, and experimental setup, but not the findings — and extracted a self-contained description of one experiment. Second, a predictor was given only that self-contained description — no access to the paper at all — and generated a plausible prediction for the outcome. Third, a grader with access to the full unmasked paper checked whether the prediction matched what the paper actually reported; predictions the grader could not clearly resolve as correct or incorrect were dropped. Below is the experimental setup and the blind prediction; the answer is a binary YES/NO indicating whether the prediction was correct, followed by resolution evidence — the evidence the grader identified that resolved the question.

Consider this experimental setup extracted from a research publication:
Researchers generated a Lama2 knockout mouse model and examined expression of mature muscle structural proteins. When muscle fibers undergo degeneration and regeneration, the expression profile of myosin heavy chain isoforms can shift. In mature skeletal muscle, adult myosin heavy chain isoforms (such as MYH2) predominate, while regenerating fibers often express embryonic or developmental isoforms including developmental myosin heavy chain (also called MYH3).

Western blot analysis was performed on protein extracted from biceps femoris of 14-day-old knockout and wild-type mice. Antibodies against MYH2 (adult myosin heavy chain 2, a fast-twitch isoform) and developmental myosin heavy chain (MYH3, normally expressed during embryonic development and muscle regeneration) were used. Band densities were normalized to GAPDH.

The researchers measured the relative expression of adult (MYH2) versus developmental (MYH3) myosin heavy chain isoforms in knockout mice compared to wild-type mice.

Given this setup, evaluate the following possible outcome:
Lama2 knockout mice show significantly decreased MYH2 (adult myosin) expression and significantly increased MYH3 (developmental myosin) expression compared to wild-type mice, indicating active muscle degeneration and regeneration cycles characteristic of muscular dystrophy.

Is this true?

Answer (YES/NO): NO